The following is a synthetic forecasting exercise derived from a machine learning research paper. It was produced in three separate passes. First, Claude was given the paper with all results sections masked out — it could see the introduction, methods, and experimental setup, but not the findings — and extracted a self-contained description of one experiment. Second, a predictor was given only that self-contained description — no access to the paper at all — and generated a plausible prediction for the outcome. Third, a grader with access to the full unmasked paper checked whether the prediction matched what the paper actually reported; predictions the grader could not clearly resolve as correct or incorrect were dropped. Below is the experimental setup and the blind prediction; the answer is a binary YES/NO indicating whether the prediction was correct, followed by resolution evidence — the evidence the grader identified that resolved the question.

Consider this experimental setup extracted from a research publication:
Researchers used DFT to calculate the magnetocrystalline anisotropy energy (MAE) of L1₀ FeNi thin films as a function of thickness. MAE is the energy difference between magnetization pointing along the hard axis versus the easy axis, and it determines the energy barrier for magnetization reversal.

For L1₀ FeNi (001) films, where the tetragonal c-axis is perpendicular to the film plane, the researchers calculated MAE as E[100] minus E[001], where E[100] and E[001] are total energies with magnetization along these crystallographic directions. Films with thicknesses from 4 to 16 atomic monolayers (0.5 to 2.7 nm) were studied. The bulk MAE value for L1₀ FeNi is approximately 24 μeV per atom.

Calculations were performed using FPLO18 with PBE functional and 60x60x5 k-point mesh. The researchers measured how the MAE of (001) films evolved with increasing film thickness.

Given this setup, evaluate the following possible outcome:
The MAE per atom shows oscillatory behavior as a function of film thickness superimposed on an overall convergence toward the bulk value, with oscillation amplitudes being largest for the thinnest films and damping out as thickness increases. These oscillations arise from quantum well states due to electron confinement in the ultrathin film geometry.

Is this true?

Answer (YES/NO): YES